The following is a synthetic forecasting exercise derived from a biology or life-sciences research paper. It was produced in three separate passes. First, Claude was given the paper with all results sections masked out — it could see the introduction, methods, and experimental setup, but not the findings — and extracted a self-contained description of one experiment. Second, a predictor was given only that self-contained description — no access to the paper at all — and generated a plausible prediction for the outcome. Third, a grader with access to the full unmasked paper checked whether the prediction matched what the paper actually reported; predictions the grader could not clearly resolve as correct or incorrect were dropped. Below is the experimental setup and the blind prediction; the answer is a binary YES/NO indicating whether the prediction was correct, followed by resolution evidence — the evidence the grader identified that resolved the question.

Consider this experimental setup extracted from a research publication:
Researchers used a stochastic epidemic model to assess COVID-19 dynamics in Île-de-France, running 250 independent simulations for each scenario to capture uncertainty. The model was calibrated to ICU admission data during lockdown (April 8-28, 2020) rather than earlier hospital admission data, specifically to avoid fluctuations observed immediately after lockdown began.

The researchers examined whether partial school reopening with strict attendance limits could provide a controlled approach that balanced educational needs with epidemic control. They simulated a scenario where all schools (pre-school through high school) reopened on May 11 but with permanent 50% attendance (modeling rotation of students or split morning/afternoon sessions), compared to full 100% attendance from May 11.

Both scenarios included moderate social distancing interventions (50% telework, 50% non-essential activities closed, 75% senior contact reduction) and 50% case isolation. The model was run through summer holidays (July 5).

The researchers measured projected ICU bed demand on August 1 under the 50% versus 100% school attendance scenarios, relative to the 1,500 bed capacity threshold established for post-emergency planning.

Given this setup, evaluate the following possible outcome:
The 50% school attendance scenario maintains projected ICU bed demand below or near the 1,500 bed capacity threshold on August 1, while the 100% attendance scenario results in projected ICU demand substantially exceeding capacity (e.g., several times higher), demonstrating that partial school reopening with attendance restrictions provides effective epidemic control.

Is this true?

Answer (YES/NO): YES